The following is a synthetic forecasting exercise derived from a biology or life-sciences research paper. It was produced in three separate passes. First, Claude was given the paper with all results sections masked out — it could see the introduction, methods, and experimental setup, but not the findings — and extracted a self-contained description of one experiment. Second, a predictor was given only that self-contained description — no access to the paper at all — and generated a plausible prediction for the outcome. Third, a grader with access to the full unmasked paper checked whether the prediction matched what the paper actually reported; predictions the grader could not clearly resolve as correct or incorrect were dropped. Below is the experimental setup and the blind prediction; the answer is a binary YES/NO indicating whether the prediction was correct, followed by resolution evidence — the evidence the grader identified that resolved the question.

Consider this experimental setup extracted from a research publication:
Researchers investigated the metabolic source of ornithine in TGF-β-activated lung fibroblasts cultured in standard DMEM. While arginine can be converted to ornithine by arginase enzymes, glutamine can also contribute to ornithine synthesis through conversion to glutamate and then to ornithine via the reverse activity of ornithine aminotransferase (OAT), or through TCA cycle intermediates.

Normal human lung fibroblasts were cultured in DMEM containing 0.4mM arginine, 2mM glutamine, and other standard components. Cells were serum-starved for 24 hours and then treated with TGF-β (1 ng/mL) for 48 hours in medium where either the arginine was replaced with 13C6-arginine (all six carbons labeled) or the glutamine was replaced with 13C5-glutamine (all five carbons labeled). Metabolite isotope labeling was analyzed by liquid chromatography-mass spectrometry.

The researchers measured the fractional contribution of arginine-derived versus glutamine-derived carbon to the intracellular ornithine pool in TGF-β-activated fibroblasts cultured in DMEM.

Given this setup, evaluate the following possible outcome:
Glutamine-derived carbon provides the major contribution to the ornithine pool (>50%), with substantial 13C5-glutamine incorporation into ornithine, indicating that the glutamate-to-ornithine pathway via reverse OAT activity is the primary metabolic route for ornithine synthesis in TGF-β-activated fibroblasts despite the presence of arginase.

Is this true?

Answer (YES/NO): YES